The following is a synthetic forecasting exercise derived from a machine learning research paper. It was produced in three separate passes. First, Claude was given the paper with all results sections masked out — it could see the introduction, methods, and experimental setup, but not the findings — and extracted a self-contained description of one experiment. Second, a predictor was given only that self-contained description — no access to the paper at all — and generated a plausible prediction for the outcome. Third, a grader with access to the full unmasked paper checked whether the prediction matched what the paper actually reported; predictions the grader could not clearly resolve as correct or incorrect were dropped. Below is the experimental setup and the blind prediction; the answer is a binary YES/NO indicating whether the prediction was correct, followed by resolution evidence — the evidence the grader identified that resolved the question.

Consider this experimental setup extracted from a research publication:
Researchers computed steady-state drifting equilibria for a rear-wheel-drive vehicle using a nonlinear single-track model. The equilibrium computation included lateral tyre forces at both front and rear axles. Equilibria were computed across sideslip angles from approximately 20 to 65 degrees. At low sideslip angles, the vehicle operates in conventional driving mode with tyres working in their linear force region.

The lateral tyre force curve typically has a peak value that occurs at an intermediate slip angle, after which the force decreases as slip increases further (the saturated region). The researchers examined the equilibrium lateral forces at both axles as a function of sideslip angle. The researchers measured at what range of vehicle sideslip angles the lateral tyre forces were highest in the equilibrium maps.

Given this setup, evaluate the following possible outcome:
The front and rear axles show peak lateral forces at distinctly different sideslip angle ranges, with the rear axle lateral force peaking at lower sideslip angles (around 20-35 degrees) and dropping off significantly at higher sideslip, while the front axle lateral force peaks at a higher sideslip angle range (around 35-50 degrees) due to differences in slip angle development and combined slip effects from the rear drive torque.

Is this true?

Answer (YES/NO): NO